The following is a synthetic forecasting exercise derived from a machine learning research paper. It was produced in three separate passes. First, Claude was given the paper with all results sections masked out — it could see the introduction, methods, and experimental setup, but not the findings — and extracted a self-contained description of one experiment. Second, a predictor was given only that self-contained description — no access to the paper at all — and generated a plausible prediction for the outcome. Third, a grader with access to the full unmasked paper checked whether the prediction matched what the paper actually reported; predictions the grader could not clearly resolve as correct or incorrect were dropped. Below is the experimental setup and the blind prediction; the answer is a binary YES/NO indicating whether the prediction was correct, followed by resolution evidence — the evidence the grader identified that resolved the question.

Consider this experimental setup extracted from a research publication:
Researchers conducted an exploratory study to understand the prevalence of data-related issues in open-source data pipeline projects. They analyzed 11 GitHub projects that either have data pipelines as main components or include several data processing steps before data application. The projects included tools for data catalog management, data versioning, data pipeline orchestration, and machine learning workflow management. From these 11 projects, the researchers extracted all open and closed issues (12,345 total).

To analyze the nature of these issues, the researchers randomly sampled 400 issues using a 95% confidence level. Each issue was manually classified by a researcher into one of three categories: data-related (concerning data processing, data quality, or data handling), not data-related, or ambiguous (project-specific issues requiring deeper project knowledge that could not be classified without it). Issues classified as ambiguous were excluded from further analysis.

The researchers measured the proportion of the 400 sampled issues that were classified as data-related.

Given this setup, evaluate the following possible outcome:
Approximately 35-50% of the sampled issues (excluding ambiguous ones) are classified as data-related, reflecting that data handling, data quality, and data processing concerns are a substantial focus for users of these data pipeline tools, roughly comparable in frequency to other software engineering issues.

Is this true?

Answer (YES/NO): NO